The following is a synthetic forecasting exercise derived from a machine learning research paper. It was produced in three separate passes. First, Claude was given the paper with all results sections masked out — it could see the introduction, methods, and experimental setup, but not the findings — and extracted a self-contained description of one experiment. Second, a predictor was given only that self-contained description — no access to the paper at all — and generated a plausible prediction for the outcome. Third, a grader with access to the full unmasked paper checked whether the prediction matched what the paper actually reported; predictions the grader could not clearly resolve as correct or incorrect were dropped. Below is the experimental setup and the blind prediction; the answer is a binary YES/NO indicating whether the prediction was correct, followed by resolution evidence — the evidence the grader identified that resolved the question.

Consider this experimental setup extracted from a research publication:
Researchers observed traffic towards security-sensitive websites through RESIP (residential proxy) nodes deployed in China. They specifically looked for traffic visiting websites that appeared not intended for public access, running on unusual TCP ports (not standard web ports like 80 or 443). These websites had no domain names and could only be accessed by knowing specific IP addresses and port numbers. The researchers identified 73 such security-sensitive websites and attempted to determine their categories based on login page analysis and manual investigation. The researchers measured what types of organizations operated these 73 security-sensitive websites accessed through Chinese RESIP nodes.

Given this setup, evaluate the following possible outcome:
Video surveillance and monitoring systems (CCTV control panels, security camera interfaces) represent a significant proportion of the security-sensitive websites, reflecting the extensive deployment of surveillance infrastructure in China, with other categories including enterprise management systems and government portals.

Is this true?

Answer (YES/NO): NO